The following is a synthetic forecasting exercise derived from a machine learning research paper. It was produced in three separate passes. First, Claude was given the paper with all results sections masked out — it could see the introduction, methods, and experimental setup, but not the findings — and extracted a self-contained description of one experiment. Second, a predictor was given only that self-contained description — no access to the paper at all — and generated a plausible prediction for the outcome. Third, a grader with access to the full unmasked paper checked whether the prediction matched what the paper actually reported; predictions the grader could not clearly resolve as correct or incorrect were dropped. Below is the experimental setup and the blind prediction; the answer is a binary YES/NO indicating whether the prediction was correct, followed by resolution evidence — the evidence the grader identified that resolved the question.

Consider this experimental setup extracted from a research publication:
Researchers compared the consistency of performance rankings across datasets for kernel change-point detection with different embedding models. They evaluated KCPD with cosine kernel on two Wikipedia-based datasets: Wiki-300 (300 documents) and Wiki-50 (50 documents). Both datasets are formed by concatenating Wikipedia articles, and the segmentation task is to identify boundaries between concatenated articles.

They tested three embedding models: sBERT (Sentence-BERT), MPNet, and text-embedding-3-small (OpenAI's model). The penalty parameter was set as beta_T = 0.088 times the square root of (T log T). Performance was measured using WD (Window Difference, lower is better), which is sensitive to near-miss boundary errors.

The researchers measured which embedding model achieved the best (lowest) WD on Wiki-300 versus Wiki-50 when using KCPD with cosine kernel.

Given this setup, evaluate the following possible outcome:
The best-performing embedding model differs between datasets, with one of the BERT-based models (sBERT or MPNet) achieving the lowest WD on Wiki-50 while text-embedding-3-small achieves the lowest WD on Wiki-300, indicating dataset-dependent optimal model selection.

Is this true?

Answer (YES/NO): NO